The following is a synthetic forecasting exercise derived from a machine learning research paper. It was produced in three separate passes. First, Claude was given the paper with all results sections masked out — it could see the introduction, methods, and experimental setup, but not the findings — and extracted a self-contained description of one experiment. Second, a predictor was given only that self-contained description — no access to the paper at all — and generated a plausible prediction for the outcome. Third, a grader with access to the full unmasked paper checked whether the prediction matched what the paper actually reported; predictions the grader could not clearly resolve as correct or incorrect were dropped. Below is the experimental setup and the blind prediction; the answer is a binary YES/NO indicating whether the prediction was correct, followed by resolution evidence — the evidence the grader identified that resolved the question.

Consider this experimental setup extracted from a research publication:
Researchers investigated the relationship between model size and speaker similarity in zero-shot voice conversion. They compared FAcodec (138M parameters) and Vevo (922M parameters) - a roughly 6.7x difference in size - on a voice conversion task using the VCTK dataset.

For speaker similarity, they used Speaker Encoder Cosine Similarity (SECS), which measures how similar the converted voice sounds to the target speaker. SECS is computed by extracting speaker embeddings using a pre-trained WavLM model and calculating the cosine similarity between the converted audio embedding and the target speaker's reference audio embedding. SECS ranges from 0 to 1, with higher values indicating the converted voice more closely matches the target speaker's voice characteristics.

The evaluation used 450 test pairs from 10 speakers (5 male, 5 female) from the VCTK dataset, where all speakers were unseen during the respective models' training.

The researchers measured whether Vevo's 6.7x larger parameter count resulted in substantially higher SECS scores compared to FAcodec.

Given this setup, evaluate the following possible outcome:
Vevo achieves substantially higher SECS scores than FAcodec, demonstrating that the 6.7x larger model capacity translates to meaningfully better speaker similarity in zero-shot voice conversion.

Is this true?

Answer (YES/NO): NO